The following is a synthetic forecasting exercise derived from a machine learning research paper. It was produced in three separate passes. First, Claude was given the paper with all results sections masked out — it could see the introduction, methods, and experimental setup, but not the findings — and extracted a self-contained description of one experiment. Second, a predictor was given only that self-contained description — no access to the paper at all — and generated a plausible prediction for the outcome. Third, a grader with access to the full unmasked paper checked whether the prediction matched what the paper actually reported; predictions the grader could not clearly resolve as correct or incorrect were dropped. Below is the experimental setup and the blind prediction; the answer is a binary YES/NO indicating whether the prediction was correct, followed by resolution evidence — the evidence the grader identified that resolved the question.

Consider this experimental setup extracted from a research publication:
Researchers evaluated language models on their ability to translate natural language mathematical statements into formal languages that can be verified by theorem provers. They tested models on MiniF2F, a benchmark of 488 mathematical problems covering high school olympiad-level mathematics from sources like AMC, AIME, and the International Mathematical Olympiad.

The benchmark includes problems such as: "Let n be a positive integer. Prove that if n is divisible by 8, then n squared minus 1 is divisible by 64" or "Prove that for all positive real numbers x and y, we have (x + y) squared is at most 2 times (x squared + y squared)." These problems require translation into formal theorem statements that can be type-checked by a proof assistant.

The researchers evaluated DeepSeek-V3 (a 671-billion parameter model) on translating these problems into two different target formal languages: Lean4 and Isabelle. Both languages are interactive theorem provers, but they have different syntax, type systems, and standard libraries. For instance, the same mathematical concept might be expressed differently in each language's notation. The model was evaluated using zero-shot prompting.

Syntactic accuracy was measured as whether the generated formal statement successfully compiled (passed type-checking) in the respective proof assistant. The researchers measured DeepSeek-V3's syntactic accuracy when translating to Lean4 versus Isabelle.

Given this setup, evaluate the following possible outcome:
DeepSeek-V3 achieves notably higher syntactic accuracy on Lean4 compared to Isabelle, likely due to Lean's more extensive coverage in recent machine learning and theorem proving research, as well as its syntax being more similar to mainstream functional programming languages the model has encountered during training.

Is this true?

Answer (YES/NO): YES